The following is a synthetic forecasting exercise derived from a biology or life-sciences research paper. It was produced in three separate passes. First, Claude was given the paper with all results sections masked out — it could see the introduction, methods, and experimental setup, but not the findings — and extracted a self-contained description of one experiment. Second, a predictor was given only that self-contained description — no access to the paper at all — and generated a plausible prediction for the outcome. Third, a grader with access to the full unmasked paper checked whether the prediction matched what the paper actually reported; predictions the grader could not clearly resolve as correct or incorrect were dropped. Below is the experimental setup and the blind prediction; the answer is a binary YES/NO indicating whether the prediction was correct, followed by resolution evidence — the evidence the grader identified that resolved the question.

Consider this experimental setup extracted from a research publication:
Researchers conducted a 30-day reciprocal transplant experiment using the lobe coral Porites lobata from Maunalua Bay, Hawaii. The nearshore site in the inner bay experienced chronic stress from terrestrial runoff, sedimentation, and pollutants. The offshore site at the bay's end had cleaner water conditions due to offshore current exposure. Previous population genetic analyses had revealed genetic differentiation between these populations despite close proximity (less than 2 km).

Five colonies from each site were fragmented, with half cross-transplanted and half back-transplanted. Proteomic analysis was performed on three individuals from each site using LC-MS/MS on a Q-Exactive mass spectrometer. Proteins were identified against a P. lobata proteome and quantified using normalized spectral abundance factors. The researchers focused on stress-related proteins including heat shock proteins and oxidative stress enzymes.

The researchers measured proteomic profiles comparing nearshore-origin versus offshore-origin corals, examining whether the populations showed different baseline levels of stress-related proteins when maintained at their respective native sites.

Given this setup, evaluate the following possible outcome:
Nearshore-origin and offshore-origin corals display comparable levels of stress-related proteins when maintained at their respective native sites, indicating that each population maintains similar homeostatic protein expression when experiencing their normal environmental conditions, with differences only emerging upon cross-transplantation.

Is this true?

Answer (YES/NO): NO